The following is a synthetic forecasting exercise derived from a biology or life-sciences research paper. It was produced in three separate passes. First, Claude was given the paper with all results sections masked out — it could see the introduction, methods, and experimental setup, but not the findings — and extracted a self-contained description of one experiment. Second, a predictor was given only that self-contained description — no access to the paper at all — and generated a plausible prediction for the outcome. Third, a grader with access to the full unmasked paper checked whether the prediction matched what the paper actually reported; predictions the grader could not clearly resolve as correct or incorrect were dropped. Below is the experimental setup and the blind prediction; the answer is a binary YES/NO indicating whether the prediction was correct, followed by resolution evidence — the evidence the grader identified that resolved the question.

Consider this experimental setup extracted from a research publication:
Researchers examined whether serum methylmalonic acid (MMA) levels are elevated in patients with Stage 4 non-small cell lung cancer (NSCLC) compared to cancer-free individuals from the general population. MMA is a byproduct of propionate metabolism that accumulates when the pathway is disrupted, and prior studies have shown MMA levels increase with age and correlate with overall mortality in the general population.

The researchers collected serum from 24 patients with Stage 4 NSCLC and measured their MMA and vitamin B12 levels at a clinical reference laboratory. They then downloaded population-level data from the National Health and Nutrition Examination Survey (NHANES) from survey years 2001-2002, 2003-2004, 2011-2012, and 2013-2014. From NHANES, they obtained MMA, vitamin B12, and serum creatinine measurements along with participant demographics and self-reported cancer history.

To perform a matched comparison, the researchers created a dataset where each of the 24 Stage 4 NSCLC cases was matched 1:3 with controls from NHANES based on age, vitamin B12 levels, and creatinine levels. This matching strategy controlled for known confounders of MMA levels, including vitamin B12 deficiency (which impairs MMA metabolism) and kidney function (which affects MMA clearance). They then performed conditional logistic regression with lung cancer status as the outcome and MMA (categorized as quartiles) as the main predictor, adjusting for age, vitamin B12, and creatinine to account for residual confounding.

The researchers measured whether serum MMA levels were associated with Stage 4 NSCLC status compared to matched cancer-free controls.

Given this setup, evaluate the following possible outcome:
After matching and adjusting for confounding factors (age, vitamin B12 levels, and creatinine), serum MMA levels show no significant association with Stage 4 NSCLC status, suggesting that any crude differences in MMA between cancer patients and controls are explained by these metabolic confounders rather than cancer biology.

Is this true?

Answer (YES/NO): NO